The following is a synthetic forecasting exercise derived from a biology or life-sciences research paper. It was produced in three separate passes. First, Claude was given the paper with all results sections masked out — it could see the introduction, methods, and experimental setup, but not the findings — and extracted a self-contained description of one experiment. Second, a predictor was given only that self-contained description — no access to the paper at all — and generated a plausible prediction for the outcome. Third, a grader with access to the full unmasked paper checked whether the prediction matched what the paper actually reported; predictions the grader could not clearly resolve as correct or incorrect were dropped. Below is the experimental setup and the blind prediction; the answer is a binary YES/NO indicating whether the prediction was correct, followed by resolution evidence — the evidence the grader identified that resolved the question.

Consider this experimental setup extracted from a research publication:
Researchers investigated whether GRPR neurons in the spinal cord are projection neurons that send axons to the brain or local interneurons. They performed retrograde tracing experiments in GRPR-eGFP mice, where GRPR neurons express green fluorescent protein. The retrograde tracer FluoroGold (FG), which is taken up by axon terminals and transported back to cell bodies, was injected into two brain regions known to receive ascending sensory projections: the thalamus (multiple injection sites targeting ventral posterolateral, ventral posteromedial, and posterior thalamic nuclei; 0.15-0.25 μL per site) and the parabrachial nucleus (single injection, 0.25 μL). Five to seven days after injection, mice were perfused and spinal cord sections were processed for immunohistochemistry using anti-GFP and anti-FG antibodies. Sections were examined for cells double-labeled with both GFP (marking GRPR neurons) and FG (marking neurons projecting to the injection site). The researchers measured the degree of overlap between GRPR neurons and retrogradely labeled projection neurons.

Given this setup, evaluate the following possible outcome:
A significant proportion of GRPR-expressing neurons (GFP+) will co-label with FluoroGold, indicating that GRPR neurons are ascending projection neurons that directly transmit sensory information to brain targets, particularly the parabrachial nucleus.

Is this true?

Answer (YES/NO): NO